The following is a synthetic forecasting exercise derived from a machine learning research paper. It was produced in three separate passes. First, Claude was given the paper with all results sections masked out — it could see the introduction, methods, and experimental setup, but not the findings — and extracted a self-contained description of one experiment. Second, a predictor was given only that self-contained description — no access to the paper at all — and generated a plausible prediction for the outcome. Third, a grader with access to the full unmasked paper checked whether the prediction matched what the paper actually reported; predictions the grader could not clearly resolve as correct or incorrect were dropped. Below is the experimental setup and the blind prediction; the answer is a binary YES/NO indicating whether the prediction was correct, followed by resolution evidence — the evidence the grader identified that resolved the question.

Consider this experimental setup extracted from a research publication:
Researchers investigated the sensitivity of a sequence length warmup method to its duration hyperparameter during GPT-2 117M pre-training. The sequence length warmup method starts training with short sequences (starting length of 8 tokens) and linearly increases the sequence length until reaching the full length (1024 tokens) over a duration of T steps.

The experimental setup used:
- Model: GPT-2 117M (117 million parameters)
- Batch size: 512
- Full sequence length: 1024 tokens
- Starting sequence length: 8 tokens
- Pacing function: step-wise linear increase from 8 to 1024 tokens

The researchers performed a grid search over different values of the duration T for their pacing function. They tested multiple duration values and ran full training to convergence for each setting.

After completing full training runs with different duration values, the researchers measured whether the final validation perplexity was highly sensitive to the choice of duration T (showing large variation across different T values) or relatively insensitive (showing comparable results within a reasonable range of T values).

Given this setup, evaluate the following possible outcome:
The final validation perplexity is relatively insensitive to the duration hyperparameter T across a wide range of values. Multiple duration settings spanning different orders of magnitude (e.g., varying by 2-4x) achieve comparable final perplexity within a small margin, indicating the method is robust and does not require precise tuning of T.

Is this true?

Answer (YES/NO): YES